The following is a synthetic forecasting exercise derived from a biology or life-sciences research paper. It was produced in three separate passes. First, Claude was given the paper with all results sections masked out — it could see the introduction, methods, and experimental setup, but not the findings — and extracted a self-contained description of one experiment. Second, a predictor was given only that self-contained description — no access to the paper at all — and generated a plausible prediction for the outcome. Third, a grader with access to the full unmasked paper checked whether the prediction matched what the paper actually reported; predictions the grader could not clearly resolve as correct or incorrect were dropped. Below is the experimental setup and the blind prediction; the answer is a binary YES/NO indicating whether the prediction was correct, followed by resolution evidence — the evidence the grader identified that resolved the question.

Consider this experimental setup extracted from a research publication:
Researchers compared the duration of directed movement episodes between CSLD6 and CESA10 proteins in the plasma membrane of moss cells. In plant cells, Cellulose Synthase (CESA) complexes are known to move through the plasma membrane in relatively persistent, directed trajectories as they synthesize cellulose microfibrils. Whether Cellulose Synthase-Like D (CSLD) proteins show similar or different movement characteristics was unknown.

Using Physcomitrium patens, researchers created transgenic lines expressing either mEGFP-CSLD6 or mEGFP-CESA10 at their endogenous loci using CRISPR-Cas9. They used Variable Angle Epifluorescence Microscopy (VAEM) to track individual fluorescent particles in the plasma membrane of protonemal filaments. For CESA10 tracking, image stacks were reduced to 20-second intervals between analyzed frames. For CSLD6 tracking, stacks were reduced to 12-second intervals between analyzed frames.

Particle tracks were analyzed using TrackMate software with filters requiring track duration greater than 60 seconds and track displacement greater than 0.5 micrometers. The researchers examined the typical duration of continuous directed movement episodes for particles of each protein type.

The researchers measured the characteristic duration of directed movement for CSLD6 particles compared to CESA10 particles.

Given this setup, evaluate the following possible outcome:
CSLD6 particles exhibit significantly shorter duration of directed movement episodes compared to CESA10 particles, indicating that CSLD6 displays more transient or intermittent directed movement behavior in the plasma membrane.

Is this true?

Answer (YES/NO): YES